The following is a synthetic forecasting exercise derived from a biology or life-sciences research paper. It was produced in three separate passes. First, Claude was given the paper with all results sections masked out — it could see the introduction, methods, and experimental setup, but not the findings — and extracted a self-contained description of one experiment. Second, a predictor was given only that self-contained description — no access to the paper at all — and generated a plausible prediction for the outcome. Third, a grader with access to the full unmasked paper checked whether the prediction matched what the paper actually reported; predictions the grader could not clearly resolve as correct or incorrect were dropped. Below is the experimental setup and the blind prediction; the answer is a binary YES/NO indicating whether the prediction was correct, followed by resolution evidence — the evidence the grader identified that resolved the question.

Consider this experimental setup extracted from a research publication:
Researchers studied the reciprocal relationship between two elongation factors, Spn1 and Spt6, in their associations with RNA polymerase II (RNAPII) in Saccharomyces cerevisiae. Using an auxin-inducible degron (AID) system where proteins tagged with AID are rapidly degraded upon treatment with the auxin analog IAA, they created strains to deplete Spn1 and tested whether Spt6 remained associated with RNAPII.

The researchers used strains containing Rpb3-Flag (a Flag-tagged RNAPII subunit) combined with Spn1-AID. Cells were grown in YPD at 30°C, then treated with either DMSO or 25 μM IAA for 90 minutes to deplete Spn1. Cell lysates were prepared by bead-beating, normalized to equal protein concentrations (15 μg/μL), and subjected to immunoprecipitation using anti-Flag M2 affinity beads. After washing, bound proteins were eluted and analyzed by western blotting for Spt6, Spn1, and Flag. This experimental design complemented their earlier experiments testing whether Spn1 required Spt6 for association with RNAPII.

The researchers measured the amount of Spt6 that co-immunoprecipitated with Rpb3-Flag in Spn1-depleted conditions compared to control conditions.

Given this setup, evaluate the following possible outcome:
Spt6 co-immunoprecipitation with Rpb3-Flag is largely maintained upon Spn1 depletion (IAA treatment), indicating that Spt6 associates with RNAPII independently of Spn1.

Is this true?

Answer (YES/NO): YES